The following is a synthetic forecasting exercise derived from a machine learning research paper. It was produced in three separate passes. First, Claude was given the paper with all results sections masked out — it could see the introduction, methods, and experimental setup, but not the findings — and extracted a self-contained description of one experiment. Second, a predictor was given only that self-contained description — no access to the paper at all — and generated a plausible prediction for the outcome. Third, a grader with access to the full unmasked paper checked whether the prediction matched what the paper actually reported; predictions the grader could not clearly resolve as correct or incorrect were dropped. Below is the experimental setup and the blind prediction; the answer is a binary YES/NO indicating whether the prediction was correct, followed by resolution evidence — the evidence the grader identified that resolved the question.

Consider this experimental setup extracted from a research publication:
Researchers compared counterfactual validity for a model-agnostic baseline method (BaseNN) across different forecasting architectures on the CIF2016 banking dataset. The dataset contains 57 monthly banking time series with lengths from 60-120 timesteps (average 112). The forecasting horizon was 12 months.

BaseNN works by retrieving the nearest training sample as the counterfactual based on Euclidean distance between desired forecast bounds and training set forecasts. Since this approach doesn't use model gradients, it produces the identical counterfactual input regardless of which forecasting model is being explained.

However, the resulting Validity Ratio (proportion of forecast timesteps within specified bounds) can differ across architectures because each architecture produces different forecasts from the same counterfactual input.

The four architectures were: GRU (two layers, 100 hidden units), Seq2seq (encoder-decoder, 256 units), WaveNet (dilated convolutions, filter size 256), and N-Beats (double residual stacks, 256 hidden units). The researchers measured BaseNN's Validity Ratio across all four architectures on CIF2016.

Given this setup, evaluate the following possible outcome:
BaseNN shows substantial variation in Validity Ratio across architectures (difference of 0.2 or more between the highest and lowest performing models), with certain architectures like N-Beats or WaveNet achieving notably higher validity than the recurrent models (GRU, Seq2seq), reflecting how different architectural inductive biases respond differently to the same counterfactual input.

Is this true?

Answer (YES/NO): NO